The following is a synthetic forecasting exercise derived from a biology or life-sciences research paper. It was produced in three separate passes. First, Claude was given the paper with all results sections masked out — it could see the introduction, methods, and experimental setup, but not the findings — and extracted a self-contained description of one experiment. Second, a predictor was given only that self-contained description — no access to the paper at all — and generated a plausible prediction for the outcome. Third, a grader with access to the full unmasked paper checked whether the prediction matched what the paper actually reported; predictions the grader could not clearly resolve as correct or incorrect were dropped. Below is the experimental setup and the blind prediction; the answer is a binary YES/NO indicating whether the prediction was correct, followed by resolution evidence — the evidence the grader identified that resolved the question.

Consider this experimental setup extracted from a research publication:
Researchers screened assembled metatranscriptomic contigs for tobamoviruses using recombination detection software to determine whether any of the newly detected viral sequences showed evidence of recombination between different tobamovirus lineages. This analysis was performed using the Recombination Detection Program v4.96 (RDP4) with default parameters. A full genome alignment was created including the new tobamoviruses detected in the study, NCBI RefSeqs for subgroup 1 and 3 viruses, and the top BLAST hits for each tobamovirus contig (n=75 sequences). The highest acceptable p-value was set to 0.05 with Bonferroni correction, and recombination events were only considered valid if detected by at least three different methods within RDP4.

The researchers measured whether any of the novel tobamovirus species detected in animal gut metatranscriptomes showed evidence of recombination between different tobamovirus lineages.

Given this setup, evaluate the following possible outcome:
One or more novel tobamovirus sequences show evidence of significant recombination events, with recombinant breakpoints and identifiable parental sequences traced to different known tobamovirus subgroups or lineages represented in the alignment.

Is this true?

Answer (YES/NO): NO